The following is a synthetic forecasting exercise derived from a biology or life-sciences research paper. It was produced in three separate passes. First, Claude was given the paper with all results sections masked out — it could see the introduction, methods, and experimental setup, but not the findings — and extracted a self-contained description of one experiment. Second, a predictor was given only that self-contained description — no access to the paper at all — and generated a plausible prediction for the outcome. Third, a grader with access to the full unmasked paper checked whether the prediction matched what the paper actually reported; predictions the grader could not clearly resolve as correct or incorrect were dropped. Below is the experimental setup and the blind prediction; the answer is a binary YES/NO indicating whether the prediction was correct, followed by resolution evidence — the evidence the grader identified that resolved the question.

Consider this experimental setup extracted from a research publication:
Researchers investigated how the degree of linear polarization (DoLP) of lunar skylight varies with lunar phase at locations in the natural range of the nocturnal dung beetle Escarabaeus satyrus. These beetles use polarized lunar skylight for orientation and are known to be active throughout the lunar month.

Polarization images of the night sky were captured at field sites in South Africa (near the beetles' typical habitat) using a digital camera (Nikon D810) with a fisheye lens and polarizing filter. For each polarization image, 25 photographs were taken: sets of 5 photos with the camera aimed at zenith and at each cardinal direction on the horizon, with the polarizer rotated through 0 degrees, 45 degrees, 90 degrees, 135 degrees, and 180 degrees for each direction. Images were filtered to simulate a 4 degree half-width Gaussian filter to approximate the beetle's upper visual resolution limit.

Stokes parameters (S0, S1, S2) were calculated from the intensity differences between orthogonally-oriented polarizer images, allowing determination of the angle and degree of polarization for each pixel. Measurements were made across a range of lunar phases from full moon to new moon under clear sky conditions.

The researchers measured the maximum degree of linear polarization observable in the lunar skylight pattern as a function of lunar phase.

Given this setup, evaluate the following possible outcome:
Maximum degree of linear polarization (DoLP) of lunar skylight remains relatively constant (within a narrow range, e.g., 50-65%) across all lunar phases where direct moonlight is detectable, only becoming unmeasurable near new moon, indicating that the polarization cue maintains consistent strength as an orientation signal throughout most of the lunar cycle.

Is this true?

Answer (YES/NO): NO